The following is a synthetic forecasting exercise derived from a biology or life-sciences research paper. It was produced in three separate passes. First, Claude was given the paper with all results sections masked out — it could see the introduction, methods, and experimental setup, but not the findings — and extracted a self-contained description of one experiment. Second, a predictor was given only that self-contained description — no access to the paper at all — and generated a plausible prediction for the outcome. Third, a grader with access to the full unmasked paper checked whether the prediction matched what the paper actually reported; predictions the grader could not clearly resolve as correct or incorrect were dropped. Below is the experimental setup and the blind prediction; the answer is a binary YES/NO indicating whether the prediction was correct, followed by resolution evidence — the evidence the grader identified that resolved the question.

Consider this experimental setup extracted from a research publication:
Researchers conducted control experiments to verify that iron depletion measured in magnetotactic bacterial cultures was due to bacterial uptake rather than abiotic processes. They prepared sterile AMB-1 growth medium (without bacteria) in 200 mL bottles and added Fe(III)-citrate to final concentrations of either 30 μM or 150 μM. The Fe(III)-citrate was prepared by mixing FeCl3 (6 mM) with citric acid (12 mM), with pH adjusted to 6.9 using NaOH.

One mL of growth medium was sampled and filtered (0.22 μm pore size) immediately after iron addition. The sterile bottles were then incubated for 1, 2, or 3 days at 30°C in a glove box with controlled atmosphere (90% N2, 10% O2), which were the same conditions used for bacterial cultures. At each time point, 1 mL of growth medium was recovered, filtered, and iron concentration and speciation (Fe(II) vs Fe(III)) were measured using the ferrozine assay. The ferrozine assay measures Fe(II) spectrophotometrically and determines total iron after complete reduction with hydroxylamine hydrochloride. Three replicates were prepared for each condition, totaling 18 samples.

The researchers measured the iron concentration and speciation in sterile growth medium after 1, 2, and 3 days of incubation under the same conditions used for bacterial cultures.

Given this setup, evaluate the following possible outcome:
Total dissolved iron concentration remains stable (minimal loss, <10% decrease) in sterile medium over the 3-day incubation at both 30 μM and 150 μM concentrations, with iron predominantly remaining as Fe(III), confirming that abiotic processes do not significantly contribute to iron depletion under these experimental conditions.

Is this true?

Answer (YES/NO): YES